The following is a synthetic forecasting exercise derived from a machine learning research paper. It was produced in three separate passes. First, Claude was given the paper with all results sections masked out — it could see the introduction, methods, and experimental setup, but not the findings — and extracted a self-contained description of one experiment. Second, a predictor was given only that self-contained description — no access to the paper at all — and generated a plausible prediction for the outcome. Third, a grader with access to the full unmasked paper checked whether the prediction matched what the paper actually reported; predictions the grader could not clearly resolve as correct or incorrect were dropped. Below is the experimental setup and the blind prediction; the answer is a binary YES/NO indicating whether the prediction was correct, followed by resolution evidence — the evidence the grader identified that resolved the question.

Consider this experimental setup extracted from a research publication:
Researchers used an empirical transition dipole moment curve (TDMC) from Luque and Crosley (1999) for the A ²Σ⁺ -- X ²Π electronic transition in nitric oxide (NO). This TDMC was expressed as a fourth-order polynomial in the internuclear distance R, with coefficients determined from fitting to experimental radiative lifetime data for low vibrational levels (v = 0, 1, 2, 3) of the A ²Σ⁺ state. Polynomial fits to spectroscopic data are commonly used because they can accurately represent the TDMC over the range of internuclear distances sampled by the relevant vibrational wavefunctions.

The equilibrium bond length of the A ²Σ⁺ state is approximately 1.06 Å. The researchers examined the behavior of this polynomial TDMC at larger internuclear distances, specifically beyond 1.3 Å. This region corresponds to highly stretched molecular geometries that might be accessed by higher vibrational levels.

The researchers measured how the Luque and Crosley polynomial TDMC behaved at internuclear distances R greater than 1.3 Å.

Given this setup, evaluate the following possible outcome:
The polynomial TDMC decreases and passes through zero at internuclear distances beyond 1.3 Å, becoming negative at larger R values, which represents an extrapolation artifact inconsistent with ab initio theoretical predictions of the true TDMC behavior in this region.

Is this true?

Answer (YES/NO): NO